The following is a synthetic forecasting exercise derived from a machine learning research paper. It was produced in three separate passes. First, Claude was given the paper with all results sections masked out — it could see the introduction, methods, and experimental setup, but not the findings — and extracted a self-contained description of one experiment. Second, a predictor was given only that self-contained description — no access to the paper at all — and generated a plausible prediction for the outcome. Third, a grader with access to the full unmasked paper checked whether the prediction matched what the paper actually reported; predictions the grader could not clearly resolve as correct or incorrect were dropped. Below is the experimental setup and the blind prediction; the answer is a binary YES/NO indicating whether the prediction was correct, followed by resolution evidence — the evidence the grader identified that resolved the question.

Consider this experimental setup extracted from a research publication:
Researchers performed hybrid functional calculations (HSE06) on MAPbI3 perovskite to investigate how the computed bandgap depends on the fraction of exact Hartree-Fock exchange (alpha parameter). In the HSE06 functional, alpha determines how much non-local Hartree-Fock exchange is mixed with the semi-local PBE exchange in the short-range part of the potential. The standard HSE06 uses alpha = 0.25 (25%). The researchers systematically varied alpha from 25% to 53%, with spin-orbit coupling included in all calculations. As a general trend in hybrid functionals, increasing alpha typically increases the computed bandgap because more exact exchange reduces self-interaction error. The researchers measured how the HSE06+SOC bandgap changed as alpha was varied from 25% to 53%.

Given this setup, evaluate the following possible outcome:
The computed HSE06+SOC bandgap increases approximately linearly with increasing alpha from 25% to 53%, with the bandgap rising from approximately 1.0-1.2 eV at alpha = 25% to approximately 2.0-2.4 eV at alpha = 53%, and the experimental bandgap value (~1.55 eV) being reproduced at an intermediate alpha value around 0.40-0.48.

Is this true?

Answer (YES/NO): NO